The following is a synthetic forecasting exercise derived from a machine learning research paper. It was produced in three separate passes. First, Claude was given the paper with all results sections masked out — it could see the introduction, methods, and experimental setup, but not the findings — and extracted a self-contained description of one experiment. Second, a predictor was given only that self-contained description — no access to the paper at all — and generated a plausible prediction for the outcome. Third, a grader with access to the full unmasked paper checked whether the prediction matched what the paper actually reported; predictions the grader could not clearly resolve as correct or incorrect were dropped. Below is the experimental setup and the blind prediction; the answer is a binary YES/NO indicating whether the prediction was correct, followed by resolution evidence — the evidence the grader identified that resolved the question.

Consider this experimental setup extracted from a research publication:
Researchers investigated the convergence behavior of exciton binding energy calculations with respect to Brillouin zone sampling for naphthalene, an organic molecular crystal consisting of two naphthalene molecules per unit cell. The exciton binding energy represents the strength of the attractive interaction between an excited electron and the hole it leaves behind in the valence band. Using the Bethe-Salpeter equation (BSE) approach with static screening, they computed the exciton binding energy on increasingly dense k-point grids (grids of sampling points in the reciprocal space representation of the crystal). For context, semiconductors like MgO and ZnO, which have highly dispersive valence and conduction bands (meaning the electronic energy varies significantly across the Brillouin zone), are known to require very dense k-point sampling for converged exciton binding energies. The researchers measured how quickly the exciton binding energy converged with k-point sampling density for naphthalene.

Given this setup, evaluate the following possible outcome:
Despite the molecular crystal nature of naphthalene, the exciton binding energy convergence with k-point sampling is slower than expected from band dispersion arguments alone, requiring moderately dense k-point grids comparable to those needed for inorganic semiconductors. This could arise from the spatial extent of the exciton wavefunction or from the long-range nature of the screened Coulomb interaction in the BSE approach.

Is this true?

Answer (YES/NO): NO